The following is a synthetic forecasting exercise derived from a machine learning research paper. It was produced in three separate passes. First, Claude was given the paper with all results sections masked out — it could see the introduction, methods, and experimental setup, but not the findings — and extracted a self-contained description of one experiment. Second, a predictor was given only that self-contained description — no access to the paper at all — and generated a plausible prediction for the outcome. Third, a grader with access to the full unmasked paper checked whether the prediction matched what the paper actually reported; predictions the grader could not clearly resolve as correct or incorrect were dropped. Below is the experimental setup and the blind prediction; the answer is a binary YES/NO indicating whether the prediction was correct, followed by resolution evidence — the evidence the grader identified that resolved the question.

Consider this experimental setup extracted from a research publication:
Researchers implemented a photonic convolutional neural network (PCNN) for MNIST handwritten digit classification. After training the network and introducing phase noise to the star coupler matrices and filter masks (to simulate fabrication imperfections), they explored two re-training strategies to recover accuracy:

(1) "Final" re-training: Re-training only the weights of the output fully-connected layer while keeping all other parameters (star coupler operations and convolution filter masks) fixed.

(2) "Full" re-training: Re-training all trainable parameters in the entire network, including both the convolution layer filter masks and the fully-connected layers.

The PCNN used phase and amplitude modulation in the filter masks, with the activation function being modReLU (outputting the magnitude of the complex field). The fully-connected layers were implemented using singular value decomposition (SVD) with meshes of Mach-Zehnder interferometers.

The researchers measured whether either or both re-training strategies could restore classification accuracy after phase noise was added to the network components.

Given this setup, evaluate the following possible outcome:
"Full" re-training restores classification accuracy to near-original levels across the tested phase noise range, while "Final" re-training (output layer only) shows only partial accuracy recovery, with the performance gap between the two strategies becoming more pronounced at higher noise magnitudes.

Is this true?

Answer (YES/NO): NO